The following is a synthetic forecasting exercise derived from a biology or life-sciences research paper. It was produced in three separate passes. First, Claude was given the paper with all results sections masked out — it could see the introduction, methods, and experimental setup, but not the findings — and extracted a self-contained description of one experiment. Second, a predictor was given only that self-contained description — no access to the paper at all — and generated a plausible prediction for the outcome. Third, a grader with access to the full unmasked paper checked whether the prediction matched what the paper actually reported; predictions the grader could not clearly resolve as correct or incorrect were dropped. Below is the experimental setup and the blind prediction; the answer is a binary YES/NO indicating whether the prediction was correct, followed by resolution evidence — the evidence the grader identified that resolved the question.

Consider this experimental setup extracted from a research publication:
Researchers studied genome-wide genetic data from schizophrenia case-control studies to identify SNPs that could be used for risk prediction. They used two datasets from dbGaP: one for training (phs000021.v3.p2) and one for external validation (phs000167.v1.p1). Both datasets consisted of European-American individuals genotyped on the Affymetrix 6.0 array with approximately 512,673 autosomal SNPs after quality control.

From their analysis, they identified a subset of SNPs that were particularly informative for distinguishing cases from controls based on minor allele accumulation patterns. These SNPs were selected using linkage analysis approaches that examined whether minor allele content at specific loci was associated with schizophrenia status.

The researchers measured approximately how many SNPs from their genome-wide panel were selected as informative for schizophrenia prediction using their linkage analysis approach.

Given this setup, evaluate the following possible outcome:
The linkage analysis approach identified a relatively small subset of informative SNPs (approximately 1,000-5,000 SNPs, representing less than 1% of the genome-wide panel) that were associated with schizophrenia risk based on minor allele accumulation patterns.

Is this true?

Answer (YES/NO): NO